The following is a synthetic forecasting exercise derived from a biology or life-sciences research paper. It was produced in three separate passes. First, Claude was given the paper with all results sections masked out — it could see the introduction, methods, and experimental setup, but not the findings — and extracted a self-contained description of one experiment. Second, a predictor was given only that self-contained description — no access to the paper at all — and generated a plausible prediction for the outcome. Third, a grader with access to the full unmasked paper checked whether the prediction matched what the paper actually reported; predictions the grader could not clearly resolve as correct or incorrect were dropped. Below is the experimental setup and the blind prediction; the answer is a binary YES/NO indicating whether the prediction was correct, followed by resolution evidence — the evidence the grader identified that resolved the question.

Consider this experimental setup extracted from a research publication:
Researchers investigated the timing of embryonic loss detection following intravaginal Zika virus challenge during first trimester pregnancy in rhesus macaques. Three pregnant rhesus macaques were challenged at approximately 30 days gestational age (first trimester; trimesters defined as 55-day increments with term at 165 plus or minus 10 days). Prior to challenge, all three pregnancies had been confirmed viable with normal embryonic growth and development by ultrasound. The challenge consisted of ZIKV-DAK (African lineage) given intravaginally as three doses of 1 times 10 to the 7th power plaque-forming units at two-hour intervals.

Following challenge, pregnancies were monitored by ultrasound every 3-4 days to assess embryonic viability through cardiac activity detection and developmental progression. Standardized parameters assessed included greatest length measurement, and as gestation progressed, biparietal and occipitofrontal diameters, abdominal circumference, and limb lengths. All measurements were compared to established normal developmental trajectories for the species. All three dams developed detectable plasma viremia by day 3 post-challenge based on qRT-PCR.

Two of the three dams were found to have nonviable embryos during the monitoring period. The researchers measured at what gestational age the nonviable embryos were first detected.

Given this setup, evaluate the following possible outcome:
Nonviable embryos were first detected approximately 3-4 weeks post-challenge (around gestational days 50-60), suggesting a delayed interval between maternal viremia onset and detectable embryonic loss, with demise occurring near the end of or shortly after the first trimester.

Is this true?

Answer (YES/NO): NO